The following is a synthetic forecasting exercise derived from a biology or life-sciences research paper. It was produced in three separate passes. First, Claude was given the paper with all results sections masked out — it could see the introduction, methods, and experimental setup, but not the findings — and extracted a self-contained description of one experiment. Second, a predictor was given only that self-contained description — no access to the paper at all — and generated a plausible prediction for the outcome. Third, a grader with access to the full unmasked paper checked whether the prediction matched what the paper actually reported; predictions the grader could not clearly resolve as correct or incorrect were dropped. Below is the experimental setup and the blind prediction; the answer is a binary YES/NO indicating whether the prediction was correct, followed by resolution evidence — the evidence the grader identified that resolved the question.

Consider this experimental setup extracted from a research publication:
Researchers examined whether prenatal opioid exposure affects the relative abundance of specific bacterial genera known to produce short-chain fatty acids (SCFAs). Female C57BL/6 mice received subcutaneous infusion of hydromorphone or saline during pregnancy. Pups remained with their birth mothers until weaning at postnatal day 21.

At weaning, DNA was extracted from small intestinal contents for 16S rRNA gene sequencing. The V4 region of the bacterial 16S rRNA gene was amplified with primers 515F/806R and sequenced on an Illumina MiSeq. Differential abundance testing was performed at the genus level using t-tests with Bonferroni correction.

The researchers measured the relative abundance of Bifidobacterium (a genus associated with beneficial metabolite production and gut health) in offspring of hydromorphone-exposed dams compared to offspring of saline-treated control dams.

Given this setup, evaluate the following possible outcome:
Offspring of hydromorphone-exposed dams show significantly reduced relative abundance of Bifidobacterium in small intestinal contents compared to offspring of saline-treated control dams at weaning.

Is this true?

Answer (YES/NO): YES